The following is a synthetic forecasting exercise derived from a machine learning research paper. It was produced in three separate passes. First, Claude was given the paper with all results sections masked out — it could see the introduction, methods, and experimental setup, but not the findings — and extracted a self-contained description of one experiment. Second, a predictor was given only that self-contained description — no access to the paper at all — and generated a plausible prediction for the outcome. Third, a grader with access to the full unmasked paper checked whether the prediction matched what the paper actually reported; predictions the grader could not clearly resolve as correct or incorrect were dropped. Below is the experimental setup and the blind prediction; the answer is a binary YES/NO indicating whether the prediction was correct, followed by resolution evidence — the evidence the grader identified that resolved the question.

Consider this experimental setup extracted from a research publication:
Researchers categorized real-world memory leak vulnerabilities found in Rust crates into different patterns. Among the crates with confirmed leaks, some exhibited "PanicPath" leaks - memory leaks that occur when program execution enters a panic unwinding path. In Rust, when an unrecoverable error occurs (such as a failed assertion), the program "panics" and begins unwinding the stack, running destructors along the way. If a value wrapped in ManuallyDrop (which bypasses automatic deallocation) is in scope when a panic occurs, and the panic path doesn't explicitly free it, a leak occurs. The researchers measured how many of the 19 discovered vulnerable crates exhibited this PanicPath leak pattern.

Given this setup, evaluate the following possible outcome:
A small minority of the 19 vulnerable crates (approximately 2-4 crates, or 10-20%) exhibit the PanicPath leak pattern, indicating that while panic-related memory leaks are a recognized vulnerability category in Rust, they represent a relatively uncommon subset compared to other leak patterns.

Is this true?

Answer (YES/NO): YES